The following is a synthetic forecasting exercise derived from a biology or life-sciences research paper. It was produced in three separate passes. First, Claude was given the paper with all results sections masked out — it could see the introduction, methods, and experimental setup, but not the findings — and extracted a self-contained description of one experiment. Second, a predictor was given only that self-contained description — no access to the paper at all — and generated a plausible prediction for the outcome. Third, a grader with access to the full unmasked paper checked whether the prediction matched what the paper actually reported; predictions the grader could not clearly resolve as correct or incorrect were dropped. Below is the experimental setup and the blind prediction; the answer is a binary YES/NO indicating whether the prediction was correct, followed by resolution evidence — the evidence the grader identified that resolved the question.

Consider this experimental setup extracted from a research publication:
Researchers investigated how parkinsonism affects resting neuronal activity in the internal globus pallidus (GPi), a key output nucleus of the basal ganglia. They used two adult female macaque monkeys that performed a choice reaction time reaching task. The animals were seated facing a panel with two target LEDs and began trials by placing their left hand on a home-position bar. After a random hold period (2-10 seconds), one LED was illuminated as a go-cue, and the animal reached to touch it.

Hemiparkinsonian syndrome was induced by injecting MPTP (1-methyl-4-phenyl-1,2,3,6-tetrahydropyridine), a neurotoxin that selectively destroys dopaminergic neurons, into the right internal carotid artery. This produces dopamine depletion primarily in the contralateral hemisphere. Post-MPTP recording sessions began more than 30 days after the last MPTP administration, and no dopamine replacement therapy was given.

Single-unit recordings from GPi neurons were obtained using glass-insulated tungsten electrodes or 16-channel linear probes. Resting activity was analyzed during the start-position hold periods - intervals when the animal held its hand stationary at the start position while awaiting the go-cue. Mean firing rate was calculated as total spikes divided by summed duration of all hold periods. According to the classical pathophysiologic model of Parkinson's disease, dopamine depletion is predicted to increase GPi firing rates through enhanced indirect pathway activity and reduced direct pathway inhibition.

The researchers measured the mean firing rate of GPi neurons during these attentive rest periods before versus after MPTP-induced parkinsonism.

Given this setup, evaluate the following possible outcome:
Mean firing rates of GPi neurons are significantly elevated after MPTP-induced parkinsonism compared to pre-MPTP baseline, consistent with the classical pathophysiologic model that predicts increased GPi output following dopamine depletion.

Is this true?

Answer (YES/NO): NO